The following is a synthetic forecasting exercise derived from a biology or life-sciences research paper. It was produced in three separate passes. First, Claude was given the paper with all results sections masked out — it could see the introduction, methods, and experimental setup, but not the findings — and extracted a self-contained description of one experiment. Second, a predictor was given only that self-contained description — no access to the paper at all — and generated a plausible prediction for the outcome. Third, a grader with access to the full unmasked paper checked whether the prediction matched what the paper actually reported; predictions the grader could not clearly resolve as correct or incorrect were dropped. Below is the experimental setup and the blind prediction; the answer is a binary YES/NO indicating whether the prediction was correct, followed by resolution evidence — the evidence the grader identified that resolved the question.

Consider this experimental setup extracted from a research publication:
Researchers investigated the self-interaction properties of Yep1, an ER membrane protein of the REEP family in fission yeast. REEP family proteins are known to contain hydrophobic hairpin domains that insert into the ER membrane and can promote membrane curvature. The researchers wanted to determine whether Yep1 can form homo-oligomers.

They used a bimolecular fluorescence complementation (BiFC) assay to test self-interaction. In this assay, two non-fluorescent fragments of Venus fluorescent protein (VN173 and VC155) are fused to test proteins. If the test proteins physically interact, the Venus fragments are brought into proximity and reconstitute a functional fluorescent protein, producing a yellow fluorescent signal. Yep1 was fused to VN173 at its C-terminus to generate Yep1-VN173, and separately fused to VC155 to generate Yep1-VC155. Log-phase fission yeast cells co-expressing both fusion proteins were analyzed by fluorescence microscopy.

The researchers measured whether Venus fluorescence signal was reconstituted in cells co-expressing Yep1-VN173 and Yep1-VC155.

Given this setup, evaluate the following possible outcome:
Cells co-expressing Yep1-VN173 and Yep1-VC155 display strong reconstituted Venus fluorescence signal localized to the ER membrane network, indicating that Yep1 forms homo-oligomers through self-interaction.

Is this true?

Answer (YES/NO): YES